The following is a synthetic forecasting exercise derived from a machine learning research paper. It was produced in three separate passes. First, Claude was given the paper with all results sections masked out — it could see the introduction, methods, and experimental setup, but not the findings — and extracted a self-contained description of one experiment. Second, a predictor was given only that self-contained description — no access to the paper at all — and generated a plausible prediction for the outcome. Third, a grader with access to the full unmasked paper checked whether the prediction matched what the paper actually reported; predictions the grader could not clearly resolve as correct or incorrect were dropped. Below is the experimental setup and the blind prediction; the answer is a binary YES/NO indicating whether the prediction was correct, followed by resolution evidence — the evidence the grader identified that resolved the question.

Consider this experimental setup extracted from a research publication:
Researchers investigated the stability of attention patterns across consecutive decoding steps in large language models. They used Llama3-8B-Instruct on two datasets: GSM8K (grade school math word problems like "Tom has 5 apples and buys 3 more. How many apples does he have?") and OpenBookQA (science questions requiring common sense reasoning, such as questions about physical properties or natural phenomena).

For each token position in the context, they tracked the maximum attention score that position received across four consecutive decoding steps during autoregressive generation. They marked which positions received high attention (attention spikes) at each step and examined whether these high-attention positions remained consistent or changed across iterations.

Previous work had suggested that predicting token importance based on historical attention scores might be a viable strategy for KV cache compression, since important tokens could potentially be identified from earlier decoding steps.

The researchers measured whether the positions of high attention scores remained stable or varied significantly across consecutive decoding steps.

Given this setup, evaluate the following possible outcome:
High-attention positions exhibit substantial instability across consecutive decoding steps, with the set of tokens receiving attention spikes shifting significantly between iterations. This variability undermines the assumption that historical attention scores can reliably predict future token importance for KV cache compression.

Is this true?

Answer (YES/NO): YES